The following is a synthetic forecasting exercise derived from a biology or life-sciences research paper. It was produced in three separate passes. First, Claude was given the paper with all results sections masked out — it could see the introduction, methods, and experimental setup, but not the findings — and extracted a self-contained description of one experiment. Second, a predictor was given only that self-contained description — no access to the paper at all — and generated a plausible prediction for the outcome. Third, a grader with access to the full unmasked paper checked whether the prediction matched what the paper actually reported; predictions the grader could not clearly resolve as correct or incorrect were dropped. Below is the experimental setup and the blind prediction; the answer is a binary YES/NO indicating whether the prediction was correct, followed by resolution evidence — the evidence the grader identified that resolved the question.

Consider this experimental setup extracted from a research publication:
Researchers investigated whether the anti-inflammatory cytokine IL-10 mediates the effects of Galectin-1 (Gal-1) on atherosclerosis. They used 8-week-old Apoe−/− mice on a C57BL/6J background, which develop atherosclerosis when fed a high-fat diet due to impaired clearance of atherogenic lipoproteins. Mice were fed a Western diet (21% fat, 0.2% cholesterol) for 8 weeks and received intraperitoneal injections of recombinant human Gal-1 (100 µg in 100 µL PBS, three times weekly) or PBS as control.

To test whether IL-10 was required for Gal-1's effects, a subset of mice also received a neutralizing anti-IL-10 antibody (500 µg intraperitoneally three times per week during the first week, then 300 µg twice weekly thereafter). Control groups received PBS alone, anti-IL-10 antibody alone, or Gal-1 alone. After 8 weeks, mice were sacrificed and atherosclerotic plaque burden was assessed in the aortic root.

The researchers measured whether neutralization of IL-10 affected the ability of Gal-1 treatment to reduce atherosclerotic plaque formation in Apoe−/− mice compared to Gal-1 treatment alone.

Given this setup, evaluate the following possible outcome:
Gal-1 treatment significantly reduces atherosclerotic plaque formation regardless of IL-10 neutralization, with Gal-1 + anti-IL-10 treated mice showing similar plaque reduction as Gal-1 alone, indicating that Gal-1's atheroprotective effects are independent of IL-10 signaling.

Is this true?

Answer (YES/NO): NO